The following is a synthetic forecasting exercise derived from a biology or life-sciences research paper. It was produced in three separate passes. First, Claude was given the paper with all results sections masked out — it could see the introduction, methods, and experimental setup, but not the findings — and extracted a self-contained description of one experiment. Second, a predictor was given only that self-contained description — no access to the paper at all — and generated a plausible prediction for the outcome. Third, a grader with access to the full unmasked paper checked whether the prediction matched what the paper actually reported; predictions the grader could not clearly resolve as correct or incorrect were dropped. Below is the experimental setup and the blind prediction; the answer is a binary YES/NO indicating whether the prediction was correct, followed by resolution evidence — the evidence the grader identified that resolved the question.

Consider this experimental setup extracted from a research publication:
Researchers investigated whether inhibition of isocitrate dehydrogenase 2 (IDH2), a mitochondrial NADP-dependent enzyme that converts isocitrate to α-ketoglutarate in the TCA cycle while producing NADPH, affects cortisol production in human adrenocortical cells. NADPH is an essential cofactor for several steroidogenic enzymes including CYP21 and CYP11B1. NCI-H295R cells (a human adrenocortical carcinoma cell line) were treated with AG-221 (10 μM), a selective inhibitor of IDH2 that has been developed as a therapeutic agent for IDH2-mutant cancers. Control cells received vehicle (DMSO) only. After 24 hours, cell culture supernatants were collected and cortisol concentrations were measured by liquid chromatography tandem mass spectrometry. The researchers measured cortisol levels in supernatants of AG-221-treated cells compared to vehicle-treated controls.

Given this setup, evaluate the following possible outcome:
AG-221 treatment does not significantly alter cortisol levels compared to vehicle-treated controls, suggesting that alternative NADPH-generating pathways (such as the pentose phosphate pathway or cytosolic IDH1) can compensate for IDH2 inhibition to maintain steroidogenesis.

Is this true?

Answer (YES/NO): YES